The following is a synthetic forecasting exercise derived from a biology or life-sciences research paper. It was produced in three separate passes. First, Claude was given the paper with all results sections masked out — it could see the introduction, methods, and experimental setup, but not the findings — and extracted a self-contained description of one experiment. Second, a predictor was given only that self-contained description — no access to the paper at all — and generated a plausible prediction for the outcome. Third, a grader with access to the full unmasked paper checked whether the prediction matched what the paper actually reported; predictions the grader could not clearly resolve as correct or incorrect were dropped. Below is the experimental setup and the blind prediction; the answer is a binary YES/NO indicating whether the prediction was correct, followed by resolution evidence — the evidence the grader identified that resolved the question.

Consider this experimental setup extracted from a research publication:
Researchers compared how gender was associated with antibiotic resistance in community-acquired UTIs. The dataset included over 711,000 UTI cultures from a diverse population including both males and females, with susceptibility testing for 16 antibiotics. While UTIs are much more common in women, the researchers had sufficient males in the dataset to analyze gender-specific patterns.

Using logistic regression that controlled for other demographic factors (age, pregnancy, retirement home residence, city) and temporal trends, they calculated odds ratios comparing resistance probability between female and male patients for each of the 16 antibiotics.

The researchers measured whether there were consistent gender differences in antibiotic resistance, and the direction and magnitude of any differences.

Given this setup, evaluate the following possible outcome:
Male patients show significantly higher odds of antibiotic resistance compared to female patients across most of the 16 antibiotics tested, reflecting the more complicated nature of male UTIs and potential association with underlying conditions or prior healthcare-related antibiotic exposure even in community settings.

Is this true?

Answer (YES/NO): YES